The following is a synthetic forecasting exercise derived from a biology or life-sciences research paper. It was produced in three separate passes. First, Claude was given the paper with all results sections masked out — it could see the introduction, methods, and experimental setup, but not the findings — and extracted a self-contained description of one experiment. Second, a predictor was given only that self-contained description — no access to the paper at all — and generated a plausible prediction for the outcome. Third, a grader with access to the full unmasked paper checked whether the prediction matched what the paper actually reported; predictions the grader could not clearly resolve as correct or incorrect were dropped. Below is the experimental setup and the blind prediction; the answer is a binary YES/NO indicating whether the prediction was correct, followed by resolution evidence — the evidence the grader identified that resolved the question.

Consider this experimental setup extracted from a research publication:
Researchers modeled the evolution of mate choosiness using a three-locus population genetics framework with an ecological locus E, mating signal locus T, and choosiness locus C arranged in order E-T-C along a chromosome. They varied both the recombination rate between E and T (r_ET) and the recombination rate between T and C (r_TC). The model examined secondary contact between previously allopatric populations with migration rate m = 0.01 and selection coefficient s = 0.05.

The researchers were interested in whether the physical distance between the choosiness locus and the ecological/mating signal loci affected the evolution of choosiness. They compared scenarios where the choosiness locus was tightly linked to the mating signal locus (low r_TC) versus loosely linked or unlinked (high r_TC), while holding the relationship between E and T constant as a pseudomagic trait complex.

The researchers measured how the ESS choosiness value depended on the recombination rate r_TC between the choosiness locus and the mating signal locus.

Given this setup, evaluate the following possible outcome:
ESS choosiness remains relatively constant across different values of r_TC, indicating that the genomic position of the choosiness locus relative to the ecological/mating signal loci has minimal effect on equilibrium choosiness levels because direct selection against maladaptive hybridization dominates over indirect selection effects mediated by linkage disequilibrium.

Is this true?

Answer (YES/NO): NO